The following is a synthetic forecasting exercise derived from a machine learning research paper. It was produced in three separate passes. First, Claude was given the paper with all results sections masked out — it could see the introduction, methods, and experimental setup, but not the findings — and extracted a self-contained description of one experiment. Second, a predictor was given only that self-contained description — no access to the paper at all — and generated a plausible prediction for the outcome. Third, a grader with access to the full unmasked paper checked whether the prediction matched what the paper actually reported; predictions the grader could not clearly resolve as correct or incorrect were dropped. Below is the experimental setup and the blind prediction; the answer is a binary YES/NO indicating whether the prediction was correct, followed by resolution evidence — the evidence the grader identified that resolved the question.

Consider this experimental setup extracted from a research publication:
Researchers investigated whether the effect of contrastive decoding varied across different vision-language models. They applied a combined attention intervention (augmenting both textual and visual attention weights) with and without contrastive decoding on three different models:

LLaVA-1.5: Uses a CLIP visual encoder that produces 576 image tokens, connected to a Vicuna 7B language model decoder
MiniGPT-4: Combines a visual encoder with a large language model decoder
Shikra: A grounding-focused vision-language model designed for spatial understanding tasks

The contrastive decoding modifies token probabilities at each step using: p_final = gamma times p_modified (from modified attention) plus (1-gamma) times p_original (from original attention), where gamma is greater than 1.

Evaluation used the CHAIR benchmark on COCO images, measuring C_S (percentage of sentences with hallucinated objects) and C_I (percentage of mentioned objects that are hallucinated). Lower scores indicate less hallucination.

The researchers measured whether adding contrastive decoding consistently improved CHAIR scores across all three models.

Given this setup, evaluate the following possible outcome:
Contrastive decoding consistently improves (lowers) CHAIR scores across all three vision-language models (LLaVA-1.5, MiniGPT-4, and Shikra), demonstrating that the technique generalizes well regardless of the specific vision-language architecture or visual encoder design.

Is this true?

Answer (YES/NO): NO